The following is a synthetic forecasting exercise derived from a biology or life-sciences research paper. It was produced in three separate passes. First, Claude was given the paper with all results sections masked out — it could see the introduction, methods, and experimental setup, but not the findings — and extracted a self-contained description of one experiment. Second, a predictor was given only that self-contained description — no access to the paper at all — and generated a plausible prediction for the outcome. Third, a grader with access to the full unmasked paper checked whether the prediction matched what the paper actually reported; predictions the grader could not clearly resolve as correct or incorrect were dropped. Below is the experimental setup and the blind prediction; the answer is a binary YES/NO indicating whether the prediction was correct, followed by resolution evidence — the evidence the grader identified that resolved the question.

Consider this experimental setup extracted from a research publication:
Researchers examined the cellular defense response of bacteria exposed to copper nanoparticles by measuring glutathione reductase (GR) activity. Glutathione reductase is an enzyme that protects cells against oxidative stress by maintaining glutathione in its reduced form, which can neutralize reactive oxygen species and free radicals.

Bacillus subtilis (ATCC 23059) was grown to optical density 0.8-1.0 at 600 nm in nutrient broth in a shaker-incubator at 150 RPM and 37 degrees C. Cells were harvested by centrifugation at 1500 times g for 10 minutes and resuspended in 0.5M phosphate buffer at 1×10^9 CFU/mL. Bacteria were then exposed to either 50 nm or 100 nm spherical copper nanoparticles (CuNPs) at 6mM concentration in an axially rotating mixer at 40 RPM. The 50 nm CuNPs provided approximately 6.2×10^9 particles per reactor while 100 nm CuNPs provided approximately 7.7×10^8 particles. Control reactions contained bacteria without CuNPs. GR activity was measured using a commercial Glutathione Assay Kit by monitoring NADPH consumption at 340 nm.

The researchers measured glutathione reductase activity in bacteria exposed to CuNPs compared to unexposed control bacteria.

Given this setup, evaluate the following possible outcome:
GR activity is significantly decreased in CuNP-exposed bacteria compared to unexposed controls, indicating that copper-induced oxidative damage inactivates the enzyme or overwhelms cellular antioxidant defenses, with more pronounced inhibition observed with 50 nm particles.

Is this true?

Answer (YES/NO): NO